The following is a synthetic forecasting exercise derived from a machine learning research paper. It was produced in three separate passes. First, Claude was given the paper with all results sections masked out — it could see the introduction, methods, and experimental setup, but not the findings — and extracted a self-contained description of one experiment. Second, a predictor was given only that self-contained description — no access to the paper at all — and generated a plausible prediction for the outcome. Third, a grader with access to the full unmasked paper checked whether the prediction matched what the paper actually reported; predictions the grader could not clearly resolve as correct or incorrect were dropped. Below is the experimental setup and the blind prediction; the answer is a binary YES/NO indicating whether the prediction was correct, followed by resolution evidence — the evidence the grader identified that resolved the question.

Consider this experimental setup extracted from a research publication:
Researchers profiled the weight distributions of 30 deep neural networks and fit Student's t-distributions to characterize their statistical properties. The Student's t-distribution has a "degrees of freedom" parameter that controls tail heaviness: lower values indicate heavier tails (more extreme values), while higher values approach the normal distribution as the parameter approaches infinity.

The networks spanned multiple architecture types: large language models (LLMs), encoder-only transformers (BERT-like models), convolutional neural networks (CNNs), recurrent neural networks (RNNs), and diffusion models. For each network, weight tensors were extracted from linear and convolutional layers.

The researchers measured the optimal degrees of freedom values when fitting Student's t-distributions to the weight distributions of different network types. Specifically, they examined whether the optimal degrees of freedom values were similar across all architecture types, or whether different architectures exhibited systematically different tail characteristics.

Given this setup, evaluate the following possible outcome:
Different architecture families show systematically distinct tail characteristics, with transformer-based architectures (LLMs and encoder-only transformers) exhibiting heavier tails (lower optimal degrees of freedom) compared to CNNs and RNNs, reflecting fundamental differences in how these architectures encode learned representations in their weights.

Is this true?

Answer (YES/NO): NO